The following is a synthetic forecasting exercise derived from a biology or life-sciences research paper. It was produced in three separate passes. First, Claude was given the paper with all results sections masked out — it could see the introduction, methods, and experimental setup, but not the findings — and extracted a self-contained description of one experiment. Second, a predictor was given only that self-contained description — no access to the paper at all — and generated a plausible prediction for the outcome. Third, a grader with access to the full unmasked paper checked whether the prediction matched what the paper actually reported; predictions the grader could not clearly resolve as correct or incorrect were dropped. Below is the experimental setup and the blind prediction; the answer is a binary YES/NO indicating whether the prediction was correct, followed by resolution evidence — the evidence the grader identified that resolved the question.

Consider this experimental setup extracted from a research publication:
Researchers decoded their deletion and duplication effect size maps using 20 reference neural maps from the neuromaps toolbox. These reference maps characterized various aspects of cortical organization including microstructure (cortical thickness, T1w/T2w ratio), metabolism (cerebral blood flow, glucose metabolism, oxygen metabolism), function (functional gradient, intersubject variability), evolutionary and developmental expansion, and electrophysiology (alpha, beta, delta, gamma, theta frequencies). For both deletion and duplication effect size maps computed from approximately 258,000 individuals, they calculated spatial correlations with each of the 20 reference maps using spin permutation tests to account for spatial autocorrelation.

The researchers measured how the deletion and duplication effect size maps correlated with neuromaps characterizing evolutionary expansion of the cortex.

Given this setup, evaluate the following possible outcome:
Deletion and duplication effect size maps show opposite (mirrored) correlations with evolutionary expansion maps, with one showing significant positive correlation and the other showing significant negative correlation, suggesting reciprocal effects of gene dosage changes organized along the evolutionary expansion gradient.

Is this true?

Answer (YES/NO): NO